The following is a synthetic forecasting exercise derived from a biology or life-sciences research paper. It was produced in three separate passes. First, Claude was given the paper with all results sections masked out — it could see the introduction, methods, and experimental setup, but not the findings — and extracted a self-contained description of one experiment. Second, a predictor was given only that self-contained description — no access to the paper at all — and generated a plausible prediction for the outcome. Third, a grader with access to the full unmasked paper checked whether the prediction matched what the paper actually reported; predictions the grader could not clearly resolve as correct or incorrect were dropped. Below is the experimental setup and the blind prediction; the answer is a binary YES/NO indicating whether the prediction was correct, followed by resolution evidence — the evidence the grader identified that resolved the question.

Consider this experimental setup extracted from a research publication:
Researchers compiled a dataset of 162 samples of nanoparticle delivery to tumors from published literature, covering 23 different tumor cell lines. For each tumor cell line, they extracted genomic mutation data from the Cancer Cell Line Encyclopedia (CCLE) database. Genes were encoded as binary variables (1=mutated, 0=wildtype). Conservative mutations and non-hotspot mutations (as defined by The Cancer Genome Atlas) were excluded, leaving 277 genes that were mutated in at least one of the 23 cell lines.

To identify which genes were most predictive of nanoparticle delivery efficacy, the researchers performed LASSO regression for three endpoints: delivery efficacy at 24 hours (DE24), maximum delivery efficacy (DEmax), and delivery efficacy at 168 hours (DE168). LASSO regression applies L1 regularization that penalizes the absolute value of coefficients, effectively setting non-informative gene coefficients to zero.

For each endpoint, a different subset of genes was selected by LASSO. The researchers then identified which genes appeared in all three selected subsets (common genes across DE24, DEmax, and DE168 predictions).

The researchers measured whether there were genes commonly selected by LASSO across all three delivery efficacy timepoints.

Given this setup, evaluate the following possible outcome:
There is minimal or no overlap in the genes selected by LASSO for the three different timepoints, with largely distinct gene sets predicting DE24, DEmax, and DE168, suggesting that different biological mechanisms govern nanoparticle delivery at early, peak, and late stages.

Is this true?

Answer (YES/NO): NO